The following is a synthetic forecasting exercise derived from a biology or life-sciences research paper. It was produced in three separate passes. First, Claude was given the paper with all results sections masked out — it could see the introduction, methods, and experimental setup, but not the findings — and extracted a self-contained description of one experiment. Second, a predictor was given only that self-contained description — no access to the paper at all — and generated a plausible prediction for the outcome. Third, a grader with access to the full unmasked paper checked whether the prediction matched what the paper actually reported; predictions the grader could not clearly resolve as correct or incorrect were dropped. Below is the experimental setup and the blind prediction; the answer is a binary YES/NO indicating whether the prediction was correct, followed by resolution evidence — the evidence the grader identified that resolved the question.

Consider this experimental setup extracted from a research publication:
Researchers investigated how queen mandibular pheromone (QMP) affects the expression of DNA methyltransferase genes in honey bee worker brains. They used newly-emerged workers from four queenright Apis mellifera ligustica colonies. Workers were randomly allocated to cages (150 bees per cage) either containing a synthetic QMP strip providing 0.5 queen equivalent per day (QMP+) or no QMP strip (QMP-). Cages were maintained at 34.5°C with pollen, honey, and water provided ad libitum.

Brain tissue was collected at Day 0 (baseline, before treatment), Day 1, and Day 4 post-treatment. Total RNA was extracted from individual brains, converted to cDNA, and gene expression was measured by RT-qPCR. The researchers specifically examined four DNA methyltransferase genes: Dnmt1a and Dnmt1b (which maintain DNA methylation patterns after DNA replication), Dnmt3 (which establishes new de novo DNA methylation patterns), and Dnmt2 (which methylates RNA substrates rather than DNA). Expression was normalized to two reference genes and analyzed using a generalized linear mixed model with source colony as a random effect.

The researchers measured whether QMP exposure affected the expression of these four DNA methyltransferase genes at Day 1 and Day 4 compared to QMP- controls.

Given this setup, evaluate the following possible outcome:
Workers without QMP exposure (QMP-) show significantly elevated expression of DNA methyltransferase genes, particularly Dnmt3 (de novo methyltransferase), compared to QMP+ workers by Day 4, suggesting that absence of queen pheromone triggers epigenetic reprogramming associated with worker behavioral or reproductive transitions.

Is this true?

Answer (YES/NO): NO